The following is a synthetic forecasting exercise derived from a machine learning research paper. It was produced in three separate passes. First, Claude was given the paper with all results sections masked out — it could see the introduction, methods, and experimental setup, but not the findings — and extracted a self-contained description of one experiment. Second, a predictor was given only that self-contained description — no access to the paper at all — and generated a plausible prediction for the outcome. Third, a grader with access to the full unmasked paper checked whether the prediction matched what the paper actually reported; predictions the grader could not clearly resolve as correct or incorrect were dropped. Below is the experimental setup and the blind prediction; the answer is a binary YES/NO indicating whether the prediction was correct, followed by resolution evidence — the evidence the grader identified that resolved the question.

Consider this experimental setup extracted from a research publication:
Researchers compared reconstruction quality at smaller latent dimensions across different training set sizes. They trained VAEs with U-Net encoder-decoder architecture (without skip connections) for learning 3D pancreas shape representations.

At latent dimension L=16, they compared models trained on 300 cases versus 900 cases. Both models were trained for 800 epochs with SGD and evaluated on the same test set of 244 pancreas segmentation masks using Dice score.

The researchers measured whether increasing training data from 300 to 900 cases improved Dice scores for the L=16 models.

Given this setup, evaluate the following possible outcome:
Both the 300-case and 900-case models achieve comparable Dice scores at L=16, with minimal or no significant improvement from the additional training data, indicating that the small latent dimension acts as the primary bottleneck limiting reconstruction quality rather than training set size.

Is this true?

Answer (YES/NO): NO